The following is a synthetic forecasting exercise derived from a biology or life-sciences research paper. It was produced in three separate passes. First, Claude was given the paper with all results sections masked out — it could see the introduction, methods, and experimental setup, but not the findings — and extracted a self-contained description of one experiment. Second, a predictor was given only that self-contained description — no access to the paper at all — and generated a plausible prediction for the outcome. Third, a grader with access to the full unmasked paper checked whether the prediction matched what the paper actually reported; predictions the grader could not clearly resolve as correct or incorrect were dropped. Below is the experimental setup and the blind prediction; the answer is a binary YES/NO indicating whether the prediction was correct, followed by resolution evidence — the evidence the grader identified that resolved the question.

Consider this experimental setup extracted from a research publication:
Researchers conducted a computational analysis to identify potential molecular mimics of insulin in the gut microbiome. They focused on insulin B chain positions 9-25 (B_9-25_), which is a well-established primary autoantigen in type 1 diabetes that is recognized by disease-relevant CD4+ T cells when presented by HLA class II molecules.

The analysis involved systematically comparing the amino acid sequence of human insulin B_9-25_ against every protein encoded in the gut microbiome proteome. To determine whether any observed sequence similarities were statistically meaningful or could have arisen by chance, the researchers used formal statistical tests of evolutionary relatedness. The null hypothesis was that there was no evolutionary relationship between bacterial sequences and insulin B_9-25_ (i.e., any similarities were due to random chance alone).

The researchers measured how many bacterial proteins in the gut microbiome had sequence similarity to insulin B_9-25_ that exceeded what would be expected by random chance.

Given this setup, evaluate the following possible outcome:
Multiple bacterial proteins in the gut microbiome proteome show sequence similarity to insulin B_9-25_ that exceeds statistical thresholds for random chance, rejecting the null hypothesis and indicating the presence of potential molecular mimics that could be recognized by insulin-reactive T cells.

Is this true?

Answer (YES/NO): YES